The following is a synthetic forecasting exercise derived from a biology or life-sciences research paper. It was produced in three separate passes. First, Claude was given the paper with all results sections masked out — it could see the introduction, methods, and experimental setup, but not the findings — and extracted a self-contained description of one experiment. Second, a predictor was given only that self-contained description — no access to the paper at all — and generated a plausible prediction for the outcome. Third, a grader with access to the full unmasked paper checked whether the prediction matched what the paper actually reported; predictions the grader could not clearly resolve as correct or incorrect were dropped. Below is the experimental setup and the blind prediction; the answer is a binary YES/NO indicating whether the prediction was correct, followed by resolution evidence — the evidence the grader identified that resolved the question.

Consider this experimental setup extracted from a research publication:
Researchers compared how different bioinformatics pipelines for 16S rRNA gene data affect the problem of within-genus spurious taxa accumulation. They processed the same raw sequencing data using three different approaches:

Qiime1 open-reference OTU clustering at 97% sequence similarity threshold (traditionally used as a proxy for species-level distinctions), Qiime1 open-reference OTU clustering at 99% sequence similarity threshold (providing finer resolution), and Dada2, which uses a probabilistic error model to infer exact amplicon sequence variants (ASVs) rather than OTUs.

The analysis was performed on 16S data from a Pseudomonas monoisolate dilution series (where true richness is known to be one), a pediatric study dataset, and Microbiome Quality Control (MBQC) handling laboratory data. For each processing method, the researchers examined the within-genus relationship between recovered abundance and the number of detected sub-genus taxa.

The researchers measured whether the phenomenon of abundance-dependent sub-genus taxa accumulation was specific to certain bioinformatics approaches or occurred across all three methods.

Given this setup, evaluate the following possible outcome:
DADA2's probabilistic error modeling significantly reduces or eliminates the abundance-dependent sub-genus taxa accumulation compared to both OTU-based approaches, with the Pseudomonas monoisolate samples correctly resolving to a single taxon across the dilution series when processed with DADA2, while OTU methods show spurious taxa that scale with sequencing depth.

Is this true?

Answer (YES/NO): NO